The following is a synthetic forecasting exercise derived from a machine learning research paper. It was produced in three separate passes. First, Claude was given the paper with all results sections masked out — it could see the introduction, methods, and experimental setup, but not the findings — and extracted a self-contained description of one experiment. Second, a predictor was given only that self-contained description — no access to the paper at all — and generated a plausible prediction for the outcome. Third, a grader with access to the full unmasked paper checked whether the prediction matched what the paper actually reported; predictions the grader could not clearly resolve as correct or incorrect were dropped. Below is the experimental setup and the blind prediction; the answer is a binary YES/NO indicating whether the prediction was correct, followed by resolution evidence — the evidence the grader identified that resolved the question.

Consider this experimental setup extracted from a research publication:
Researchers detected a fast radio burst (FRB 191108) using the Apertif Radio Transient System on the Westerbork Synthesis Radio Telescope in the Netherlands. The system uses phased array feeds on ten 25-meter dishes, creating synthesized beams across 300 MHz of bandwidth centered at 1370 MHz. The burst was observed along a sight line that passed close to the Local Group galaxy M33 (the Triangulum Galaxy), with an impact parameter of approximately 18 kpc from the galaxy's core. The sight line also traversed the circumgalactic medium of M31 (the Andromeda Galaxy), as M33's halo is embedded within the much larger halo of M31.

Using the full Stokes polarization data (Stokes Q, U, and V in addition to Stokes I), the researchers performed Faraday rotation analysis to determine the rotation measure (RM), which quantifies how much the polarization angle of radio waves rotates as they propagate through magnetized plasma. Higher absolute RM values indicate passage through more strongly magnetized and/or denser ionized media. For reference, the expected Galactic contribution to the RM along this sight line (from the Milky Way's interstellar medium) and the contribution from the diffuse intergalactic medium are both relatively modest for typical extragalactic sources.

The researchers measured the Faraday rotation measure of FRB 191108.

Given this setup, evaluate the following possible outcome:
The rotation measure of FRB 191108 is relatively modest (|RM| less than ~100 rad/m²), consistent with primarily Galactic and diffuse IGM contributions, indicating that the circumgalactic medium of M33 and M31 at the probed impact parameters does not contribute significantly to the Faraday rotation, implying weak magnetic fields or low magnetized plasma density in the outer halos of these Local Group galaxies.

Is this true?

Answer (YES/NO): NO